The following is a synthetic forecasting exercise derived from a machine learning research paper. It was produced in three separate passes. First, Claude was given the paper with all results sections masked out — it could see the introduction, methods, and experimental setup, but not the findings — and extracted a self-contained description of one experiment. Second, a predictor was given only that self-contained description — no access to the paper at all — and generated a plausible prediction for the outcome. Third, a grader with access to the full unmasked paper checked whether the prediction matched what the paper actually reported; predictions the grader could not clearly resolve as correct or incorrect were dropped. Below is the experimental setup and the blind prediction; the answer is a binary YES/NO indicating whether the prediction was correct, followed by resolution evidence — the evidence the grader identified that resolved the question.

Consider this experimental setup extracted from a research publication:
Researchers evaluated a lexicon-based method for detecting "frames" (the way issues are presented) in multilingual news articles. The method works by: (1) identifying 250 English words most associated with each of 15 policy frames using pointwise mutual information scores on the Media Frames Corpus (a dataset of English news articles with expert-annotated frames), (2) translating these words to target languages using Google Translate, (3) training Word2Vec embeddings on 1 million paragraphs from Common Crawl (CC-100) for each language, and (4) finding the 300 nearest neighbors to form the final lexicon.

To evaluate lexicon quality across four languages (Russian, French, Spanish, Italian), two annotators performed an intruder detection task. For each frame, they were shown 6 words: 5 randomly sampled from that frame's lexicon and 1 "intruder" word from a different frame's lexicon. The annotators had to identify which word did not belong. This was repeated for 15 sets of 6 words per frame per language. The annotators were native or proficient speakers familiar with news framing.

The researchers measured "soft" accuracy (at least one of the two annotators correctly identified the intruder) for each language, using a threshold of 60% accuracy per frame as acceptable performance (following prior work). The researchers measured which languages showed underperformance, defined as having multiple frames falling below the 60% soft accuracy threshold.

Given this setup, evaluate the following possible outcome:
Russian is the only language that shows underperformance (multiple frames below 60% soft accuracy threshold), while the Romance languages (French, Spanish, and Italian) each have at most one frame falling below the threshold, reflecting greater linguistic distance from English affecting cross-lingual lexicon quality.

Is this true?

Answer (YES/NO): NO